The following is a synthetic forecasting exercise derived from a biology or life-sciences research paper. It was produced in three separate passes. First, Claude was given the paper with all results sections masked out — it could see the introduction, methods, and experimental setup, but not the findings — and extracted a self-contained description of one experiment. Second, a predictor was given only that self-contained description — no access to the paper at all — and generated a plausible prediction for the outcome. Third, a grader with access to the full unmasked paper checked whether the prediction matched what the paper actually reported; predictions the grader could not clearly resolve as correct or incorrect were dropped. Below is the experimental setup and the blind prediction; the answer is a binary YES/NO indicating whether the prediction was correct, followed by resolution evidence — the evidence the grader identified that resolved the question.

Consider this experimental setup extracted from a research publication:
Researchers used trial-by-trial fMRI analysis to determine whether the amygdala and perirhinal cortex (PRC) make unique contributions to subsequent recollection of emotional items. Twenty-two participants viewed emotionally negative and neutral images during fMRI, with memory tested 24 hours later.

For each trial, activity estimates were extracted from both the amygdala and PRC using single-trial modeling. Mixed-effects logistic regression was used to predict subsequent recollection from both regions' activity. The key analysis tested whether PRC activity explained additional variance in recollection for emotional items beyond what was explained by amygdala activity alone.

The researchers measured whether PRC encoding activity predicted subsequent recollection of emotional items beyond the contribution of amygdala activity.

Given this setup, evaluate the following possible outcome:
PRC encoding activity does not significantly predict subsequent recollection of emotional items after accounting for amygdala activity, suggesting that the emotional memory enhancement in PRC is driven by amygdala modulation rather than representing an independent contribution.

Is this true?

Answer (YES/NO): NO